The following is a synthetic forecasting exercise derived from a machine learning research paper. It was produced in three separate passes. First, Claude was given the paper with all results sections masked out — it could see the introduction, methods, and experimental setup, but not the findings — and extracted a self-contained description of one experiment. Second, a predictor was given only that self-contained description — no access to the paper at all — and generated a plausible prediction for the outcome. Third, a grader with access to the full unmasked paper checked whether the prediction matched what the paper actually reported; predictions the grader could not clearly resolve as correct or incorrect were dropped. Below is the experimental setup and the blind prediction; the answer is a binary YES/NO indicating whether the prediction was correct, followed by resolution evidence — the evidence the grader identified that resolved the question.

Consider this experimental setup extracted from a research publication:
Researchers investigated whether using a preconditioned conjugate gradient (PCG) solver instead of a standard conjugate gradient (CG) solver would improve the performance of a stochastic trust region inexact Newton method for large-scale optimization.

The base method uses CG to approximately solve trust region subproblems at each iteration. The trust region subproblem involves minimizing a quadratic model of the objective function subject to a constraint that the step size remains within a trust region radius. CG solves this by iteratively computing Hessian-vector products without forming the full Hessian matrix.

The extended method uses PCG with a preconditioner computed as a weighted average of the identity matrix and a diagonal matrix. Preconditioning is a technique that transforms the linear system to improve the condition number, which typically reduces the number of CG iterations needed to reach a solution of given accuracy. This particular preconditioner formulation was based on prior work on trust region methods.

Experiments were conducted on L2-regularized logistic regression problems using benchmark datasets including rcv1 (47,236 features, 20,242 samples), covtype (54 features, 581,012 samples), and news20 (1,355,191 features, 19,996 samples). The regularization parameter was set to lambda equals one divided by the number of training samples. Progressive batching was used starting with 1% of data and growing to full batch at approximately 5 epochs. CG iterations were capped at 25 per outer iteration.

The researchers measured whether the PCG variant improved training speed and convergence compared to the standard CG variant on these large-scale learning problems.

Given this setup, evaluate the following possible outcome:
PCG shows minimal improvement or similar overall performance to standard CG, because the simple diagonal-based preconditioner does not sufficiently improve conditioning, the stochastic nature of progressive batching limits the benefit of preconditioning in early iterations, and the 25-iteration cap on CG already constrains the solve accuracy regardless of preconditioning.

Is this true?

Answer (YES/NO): YES